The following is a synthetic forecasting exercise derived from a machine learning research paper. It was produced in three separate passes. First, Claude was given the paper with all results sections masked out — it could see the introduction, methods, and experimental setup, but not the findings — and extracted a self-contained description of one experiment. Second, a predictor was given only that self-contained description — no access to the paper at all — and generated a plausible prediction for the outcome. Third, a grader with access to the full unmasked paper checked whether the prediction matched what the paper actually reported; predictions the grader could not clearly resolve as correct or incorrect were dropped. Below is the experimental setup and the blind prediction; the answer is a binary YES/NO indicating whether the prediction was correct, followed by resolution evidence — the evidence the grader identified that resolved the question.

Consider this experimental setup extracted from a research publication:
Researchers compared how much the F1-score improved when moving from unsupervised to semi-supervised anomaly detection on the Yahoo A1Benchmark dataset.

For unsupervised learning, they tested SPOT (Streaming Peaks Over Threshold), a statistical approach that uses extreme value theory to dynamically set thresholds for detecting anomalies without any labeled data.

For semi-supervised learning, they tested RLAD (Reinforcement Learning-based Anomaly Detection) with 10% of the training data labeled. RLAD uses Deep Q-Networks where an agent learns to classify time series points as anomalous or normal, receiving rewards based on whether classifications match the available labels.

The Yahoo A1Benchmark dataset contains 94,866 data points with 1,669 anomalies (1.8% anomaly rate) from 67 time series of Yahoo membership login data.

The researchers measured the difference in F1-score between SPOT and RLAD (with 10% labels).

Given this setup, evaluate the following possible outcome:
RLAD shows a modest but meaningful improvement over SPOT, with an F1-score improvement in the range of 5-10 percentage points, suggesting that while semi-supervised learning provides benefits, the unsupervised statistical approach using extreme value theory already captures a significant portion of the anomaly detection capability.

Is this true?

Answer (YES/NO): NO